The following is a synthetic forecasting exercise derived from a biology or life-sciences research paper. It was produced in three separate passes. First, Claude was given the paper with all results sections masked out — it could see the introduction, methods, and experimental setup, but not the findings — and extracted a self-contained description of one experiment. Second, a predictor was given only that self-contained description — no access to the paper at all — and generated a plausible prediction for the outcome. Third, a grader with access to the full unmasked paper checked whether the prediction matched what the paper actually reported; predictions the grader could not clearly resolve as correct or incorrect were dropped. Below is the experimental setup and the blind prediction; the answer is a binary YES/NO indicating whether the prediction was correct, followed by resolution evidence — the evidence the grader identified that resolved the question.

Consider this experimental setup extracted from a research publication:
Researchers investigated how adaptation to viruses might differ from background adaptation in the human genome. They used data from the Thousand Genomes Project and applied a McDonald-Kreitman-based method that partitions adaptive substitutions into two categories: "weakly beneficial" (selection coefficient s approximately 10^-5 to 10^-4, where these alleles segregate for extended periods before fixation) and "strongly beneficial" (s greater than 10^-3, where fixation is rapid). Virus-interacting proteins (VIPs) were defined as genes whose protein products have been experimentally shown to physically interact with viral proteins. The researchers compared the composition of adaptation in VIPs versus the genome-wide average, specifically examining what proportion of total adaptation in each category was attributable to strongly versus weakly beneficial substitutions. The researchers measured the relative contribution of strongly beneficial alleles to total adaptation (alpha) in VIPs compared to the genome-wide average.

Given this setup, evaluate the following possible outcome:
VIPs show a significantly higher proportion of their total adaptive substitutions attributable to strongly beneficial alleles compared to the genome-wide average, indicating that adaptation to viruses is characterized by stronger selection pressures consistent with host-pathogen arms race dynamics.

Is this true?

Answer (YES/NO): YES